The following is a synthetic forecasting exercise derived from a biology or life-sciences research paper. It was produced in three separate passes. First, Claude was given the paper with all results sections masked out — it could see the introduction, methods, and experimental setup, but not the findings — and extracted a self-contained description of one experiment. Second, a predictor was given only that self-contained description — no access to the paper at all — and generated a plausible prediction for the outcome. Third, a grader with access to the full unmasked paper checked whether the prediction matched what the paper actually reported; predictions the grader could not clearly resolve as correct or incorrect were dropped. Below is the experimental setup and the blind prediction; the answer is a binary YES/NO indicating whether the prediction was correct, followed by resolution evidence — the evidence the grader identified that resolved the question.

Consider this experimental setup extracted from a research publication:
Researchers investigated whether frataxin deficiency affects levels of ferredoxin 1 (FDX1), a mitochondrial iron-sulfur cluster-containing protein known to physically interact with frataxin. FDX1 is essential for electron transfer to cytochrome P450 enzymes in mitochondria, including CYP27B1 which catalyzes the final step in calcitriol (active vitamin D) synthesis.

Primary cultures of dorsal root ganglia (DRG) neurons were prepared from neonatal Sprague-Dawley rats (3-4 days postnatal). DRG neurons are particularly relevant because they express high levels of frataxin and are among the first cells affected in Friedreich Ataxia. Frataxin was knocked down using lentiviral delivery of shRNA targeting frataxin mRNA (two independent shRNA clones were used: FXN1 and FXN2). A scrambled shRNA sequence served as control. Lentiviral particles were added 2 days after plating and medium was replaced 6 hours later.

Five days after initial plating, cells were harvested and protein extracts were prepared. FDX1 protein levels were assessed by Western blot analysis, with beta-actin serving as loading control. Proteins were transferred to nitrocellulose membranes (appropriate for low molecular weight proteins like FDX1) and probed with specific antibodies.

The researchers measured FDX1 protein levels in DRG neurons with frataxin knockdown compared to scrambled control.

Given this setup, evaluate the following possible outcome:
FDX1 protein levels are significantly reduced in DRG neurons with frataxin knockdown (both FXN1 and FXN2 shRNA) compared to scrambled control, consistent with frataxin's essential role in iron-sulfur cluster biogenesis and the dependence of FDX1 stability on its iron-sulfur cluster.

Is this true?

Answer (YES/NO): YES